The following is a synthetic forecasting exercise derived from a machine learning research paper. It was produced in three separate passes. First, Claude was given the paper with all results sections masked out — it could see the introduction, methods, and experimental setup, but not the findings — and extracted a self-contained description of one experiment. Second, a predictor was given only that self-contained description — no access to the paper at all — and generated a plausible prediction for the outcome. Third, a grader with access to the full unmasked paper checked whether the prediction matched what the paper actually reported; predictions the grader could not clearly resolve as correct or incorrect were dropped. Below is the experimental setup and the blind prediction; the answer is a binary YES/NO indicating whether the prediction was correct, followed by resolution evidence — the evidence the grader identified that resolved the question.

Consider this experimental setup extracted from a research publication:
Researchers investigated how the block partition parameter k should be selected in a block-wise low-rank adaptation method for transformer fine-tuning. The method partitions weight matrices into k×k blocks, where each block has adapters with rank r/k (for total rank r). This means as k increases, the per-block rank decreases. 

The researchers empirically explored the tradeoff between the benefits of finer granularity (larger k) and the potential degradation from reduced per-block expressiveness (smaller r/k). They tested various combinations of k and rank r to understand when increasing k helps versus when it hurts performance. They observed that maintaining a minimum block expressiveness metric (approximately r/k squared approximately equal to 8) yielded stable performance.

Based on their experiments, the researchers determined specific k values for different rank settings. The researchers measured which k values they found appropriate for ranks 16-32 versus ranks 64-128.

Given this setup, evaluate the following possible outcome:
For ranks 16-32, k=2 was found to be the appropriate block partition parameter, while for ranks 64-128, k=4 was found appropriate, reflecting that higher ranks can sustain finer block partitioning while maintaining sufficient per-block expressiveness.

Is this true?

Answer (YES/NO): YES